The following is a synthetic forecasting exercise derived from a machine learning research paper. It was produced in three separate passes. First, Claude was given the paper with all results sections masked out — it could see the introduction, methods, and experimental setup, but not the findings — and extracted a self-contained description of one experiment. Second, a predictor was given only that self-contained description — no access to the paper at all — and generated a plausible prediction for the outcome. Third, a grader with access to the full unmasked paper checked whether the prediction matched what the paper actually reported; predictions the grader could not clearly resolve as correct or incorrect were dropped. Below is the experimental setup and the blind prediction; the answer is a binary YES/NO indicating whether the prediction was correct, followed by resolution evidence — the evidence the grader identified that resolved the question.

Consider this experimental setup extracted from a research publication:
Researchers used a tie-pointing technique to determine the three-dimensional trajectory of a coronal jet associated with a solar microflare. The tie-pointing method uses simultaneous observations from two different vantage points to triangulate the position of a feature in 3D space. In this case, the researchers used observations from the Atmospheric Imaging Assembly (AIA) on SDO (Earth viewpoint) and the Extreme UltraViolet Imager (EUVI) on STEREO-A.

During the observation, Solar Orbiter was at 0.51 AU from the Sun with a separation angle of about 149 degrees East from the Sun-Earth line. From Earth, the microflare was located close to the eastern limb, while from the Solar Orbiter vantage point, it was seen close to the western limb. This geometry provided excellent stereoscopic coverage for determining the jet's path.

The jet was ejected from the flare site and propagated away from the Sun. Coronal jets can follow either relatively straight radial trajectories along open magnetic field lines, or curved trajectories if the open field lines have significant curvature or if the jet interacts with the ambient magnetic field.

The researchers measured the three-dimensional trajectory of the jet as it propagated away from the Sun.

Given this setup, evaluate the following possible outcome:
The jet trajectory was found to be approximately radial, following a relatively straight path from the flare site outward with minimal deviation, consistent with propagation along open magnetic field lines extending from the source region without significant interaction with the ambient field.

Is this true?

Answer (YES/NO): NO